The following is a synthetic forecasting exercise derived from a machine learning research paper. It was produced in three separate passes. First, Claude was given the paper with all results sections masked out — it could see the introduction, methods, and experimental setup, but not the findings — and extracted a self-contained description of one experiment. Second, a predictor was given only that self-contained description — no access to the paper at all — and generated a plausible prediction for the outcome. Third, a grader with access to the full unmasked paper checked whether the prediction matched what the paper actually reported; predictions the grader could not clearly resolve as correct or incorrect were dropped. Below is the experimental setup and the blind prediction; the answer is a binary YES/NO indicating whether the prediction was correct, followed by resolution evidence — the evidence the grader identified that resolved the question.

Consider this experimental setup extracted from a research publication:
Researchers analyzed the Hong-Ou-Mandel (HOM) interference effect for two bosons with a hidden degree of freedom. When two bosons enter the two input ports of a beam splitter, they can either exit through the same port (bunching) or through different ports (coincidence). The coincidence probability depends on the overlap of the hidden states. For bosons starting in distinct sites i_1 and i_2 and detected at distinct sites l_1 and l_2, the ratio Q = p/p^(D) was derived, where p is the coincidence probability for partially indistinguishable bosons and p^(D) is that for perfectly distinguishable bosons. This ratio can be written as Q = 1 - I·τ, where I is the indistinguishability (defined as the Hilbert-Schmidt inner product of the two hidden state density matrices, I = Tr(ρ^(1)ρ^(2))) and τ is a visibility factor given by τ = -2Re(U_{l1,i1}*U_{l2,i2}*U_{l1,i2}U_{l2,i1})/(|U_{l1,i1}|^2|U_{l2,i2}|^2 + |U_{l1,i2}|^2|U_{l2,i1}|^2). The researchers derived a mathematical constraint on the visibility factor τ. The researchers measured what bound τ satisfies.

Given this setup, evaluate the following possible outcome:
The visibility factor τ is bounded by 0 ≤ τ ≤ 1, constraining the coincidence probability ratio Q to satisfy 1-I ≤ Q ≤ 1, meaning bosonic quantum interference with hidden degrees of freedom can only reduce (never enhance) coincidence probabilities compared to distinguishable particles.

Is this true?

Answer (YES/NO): NO